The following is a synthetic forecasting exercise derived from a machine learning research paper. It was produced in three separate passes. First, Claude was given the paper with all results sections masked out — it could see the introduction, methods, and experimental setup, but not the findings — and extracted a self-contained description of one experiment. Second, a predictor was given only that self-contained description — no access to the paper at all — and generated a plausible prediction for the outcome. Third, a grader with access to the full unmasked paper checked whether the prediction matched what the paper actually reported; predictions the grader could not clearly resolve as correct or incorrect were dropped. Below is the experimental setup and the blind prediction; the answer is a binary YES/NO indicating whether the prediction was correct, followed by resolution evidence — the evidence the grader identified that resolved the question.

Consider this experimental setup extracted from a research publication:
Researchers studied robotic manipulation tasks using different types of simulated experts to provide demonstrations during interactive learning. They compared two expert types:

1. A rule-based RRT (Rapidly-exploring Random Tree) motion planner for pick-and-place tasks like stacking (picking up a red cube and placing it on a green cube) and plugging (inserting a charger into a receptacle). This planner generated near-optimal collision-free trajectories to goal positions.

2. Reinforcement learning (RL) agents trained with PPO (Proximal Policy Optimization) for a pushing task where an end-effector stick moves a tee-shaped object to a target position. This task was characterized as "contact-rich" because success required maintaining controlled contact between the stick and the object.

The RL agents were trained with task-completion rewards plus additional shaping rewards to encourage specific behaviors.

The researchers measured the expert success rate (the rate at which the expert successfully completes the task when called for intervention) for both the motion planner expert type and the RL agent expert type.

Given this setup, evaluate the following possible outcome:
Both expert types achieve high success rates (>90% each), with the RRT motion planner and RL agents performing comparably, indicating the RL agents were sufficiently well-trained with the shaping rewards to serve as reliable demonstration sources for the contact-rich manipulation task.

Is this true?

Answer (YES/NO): YES